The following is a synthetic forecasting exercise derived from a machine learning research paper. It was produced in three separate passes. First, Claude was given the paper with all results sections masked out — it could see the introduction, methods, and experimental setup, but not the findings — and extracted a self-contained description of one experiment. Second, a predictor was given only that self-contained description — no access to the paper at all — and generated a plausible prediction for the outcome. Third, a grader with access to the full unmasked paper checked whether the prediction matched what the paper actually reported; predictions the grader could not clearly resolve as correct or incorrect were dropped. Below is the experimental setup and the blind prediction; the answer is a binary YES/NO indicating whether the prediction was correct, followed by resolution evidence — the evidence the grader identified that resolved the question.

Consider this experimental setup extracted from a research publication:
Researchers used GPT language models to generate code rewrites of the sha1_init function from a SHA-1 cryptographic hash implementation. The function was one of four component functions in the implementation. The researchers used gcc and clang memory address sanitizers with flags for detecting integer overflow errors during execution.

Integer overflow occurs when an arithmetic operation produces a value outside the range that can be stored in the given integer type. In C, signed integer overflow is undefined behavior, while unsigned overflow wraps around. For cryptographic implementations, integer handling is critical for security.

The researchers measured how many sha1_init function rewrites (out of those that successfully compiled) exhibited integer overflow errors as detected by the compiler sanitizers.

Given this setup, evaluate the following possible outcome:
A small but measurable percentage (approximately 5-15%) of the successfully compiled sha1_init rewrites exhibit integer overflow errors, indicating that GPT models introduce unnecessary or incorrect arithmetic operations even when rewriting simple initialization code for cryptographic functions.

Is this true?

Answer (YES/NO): NO